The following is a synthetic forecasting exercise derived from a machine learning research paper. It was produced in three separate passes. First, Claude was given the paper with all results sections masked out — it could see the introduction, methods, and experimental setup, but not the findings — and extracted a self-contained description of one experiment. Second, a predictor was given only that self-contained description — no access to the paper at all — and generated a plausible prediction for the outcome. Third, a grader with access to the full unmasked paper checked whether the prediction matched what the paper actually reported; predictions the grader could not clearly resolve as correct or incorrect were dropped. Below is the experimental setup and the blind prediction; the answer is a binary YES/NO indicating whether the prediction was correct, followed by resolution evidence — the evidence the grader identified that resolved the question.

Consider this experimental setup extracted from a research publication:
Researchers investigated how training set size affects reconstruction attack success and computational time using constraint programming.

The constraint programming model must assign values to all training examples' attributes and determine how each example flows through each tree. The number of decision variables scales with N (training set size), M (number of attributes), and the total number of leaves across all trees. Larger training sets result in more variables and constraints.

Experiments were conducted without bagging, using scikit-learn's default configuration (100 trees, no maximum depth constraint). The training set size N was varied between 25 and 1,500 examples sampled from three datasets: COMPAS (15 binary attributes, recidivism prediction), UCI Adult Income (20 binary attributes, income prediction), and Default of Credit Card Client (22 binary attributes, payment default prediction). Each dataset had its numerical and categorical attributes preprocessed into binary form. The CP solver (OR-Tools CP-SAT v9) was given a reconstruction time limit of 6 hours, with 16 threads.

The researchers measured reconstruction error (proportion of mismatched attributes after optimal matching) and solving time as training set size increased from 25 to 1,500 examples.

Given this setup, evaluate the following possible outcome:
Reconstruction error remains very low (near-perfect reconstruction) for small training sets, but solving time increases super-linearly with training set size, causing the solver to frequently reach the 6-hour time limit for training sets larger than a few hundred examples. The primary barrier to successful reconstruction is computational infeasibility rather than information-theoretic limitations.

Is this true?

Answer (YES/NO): NO